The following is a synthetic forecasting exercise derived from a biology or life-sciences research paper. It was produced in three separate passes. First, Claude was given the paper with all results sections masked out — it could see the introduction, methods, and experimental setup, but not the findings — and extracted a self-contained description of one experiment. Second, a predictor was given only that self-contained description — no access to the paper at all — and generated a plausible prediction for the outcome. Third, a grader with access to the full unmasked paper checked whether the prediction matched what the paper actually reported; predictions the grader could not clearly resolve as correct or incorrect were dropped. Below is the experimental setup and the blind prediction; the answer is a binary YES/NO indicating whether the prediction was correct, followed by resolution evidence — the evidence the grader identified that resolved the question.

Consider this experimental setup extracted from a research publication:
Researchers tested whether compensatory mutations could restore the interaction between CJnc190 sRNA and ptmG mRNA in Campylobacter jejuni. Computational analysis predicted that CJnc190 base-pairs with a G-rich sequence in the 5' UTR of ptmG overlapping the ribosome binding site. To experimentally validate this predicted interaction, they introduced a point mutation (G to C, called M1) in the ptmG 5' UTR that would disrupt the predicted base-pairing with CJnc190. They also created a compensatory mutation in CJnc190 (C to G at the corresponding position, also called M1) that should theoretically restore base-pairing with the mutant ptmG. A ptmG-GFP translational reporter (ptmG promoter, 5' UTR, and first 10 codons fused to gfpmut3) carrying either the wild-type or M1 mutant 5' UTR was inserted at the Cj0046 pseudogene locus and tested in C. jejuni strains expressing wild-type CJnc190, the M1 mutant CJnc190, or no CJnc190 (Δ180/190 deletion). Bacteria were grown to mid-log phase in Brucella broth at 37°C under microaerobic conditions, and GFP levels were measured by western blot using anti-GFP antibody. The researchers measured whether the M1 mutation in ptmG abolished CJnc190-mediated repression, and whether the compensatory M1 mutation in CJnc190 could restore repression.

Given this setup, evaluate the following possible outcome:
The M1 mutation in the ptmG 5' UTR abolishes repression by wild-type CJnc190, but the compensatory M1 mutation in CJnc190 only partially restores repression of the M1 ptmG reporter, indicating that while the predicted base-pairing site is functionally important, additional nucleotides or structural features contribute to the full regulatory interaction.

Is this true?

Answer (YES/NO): NO